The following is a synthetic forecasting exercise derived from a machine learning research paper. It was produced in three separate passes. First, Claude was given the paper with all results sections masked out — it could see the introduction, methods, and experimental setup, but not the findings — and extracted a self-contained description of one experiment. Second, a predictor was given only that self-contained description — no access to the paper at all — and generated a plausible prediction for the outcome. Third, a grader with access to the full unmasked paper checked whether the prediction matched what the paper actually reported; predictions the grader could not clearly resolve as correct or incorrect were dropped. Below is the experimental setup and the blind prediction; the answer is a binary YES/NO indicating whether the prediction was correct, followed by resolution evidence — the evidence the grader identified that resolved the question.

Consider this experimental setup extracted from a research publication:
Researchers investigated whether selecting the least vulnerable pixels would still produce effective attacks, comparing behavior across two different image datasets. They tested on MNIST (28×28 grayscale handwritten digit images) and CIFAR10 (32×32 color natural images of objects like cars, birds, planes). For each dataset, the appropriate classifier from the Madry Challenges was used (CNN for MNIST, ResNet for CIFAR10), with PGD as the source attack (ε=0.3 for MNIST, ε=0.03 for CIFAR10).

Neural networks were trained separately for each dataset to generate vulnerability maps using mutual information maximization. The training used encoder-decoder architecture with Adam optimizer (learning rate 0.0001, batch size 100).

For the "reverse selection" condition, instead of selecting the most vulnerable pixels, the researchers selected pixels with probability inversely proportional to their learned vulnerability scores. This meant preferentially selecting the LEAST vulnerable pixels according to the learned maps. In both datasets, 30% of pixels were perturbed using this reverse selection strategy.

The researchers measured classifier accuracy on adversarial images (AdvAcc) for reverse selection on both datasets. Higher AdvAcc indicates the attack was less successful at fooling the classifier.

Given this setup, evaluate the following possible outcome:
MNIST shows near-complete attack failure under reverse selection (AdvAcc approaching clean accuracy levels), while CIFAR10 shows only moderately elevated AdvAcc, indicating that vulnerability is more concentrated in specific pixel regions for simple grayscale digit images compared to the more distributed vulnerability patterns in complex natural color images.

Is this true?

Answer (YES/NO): NO